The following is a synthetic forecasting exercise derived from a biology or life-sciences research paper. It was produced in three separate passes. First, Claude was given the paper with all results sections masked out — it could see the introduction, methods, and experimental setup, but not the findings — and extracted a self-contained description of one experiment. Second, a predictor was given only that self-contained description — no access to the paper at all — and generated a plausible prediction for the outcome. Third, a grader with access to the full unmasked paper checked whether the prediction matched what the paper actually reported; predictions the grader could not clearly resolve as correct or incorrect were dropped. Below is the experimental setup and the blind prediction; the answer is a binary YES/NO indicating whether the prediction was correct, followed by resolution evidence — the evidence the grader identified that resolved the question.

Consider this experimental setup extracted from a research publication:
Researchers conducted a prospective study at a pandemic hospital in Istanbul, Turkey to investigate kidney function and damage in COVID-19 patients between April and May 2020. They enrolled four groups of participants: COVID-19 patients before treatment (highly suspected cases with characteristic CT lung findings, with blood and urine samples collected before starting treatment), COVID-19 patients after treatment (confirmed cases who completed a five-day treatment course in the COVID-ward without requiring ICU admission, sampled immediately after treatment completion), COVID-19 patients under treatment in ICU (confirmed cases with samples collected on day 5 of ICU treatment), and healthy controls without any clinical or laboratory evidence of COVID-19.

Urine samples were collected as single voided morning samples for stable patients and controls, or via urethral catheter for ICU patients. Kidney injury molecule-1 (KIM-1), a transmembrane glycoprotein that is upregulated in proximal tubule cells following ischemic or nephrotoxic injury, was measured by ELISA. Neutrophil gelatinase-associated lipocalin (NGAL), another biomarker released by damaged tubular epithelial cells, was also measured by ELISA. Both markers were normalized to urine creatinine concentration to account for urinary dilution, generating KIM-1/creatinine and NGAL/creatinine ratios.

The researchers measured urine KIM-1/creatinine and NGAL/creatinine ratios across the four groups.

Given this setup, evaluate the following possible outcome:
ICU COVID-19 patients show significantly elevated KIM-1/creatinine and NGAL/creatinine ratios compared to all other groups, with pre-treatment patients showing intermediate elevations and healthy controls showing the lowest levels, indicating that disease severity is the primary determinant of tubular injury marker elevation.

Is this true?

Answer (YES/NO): NO